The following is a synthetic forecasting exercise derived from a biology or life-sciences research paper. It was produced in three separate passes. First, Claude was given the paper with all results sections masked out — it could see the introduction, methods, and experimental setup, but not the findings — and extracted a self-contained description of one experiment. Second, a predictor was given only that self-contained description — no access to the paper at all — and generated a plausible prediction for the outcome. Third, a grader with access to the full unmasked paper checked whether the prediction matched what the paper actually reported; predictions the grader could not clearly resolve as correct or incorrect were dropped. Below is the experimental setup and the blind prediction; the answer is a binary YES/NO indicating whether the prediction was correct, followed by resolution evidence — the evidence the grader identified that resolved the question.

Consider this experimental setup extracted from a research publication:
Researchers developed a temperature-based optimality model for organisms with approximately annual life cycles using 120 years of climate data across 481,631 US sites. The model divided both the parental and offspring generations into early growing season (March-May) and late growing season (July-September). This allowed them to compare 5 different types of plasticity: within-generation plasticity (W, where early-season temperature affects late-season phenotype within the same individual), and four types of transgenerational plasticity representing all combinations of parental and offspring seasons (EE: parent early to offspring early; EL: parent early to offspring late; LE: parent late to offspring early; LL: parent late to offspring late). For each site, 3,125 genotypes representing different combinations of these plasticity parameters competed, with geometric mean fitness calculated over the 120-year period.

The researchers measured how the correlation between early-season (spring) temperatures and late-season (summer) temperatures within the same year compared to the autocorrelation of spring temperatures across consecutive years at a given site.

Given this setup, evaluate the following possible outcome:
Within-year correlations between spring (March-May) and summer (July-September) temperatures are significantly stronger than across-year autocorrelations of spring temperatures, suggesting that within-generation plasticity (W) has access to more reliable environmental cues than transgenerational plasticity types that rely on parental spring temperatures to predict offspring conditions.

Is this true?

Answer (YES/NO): YES